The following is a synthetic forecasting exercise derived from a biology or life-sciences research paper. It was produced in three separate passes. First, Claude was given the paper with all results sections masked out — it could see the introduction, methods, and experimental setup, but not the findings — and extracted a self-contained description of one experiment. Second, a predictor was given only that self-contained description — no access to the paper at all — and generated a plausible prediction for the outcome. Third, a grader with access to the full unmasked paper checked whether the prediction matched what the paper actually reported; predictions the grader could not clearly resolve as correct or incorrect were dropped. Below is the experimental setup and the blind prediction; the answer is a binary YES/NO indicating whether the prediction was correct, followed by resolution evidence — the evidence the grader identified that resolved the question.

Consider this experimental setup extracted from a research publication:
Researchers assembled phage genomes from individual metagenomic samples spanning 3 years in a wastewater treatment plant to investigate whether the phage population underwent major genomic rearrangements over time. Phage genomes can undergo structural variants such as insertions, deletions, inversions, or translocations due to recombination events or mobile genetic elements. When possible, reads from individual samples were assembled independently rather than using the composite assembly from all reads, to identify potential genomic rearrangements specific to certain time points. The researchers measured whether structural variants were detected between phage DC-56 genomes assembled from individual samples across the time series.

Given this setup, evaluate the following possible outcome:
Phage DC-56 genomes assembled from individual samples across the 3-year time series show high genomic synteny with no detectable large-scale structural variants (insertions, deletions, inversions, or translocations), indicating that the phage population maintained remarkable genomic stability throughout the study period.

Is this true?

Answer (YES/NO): YES